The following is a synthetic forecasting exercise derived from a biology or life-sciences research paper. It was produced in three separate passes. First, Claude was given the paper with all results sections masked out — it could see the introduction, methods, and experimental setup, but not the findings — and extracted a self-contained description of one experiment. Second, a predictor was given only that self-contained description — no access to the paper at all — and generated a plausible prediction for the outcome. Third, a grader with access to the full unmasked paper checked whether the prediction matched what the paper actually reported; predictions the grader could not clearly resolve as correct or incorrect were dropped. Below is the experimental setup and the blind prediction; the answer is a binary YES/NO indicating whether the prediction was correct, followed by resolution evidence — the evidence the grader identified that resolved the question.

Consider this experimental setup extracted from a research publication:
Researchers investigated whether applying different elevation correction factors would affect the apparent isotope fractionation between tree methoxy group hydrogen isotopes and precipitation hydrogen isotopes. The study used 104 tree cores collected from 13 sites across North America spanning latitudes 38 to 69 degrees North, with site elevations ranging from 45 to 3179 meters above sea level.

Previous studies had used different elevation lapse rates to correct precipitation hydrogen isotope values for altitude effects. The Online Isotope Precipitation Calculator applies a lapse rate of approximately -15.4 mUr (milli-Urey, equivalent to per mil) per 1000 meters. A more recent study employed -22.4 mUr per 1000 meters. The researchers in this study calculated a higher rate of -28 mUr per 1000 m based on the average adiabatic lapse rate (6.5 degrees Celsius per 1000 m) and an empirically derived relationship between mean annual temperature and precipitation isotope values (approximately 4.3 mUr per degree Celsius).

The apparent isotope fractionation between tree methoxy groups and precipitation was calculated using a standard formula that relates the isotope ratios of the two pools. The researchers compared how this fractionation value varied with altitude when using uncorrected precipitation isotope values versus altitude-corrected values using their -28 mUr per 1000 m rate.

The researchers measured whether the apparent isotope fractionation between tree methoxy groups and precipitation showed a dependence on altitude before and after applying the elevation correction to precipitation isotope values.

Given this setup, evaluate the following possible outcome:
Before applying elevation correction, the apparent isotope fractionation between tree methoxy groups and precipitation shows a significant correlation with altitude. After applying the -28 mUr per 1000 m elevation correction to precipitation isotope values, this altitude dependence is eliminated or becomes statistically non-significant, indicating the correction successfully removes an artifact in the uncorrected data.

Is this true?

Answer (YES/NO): YES